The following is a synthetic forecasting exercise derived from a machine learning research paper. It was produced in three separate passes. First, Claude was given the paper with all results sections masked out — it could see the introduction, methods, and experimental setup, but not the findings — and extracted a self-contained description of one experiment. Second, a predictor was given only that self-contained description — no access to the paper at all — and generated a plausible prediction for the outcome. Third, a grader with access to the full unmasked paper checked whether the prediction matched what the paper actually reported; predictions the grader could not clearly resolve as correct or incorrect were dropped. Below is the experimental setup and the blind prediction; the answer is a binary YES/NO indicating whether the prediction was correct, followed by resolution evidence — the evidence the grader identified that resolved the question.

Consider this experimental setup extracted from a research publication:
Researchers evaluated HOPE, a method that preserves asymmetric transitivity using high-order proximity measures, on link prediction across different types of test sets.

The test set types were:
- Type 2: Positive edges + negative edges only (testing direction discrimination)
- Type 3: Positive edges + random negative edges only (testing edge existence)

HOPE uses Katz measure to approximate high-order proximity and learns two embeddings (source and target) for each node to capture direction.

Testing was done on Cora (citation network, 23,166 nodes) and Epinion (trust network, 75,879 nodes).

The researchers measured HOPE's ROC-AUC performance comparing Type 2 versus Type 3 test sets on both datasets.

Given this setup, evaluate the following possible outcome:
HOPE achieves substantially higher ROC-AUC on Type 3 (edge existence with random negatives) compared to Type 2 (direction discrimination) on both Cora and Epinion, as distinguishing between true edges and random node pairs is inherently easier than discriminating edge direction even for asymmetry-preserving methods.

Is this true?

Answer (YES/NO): YES